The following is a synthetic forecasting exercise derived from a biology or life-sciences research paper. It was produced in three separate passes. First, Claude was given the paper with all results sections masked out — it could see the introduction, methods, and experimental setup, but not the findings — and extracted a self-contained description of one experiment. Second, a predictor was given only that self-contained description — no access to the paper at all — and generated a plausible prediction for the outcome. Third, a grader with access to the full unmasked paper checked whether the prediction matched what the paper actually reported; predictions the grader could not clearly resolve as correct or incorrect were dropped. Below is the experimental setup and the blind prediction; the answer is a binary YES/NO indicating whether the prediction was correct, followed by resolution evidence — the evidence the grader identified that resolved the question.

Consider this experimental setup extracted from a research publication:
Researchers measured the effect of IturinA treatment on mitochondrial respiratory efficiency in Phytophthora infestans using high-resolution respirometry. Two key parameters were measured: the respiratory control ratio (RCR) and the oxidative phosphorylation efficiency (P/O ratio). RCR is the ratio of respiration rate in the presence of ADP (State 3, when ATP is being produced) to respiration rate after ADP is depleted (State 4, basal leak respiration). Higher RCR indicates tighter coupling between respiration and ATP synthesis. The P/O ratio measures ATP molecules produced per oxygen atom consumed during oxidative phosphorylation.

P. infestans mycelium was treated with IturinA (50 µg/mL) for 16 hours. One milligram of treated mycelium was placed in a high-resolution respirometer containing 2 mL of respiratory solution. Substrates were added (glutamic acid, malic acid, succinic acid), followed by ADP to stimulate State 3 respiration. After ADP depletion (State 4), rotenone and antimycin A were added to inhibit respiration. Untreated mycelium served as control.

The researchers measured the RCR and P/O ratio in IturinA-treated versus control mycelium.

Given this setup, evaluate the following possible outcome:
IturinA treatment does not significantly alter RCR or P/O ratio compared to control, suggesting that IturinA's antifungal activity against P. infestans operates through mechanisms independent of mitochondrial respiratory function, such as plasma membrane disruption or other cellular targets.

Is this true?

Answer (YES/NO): NO